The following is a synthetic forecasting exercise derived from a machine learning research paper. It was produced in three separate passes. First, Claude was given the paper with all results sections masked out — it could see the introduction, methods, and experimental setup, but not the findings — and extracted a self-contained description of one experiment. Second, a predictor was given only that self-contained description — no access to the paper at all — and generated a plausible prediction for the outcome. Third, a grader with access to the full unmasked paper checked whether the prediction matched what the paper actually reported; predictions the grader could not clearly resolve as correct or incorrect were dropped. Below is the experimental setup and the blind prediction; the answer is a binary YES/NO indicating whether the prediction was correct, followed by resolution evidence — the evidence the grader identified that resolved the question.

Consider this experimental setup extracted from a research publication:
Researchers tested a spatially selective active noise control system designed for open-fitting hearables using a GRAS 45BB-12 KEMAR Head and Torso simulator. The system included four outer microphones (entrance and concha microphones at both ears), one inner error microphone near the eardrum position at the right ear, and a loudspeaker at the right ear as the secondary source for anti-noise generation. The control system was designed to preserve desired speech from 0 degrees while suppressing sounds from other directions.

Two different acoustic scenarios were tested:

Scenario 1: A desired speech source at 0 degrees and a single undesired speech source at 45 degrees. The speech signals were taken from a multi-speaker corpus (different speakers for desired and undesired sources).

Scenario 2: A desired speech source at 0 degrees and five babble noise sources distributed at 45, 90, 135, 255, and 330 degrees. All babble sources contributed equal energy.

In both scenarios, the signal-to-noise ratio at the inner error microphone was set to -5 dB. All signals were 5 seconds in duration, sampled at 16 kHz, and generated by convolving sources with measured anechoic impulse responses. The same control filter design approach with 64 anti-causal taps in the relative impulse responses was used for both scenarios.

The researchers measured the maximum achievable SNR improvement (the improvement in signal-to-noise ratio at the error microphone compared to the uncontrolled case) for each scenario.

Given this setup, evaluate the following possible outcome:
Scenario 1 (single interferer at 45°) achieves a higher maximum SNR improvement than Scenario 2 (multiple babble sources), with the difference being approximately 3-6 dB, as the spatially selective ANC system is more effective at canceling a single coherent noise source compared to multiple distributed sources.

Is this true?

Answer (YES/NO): NO